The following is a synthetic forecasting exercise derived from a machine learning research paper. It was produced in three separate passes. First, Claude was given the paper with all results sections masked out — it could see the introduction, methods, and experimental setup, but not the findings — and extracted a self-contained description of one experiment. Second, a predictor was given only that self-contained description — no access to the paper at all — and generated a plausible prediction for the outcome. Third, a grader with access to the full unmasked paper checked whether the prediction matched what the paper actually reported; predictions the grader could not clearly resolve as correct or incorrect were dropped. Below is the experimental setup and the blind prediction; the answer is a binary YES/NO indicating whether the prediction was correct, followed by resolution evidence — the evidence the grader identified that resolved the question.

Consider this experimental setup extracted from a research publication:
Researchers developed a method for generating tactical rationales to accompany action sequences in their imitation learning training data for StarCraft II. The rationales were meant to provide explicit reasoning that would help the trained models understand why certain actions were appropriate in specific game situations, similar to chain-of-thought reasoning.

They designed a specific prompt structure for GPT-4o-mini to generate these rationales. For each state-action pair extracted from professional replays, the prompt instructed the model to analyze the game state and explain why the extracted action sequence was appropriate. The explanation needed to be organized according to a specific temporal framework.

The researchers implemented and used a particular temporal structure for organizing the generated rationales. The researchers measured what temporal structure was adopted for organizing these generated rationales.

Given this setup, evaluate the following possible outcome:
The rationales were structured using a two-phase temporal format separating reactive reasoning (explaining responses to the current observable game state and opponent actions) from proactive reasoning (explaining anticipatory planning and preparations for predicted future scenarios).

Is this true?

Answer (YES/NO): NO